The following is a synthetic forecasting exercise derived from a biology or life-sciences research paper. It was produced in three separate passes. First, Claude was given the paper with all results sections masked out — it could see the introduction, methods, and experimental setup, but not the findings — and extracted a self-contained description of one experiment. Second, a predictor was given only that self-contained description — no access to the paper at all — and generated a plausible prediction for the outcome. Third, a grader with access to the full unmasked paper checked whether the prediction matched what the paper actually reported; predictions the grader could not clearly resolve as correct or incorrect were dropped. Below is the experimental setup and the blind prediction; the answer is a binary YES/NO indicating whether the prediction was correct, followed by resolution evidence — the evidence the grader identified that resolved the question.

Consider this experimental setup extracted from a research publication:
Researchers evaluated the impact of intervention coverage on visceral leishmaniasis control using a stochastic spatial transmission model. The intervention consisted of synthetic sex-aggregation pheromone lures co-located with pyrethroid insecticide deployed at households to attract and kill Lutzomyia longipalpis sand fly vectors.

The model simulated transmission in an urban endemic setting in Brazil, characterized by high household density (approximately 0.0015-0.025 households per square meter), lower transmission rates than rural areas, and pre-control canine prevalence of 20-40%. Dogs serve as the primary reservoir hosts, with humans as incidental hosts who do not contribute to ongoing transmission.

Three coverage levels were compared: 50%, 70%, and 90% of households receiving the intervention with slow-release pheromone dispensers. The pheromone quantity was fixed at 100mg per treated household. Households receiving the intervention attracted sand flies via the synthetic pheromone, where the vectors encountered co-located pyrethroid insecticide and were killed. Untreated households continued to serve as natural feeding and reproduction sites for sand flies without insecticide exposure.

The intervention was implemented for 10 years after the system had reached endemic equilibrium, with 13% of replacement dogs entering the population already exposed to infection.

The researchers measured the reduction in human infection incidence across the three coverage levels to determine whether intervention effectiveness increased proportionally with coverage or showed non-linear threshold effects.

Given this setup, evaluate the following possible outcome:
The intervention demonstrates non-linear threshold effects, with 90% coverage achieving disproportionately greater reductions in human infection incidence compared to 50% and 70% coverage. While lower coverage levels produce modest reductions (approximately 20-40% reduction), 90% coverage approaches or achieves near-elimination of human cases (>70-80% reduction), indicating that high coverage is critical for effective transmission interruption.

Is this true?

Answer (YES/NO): NO